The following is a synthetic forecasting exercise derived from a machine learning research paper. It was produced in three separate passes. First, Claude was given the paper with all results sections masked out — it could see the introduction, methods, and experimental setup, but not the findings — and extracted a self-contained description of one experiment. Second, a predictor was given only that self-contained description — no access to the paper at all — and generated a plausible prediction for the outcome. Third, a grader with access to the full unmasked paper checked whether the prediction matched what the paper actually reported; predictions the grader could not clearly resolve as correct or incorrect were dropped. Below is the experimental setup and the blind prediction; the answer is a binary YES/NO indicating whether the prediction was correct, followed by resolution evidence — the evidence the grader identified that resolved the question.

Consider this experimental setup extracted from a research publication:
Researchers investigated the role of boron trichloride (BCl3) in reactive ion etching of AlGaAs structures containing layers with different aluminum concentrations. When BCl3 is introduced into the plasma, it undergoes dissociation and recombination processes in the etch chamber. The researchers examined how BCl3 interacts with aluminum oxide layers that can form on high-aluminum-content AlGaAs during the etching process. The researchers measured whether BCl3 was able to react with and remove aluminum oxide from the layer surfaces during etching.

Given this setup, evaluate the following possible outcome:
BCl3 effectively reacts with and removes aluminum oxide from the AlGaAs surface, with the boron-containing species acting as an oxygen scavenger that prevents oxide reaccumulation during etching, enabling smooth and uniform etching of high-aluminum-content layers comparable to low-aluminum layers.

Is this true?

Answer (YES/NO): NO